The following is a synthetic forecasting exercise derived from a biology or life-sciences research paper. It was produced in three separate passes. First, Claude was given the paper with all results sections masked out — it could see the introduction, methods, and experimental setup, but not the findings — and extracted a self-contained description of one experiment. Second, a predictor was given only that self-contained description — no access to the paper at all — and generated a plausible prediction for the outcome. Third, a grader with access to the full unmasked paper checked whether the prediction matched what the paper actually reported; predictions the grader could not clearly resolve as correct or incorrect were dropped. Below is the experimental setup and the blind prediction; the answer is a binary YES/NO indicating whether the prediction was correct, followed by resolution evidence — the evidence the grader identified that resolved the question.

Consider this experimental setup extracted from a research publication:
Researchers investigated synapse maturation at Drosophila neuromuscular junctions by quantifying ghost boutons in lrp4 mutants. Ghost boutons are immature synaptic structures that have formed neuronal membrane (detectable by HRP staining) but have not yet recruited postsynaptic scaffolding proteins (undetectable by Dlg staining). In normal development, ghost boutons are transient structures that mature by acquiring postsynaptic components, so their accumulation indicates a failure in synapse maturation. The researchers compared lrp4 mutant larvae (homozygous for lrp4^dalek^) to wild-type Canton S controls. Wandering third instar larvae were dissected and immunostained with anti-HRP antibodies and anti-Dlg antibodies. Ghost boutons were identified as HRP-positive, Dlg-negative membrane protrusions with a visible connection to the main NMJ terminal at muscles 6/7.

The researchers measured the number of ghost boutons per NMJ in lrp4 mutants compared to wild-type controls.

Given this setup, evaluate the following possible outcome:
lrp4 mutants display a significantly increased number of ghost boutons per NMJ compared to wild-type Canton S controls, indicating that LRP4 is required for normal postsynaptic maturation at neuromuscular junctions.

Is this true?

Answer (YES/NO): YES